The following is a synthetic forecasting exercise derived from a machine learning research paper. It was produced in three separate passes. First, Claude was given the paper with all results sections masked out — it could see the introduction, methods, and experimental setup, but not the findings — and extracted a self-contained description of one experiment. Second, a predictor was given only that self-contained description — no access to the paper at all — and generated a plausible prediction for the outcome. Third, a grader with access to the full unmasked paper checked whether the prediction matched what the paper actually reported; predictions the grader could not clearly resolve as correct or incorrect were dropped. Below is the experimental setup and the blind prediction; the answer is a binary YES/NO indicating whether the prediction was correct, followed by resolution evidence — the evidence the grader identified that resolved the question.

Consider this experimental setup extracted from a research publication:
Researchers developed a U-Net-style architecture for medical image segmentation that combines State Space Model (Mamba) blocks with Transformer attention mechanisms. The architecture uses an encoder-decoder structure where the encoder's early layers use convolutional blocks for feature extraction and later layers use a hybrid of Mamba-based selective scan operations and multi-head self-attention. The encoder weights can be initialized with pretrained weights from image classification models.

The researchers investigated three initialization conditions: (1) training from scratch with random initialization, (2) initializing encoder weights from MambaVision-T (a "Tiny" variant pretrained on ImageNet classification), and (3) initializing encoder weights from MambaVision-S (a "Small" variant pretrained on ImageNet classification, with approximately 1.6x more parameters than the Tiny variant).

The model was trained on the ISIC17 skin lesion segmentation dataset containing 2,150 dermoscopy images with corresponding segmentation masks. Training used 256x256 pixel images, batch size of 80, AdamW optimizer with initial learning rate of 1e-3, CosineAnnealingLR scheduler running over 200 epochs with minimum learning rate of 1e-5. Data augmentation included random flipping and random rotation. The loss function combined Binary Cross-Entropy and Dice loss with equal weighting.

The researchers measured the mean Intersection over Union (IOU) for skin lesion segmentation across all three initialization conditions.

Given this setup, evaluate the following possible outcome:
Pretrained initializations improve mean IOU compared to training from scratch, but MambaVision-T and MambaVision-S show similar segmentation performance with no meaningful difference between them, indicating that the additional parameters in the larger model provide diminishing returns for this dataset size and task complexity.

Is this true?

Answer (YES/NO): NO